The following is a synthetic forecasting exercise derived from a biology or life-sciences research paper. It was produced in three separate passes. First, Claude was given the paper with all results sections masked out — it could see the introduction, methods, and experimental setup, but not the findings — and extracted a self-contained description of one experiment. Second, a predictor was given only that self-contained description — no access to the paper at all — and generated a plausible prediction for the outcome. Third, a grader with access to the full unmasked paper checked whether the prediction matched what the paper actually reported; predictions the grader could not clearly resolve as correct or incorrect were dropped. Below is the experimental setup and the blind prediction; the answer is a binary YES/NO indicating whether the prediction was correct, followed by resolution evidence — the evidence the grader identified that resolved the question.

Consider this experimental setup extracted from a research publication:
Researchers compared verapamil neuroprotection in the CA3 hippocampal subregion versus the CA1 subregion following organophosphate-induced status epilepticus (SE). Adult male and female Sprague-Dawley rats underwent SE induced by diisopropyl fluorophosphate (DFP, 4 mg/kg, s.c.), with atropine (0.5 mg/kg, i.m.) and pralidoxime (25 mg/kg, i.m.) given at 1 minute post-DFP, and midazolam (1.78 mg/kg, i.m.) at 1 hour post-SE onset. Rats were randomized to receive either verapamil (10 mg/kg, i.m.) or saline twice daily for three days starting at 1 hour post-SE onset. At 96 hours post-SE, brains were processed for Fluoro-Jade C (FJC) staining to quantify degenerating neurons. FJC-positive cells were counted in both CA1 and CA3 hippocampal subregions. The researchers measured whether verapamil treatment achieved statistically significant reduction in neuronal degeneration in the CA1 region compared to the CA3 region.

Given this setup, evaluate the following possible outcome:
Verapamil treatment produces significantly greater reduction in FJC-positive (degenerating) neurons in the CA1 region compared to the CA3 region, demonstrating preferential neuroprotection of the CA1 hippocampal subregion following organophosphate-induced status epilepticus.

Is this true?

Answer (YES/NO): YES